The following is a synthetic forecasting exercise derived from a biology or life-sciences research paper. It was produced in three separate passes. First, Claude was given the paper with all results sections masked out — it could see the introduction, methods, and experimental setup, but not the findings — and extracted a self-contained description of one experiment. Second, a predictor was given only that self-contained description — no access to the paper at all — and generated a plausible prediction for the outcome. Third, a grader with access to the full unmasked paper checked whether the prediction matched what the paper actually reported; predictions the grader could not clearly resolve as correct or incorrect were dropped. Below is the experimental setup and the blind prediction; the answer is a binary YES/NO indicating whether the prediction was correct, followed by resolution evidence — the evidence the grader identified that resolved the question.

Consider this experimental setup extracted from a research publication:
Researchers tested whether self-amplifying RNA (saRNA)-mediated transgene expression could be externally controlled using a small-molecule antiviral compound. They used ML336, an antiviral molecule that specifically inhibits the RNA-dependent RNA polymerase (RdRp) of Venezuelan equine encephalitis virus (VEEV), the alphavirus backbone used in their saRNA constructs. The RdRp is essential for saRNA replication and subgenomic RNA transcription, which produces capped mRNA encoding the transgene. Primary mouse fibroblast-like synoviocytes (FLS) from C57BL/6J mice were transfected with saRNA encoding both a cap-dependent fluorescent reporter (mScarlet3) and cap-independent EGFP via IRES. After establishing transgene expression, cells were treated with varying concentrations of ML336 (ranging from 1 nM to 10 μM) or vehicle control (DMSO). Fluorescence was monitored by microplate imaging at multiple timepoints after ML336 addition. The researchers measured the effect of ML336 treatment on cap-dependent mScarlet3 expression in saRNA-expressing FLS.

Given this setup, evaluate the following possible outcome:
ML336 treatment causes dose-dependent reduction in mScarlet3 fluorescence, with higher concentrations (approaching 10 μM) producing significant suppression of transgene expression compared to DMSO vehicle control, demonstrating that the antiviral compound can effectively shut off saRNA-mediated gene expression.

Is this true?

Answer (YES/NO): YES